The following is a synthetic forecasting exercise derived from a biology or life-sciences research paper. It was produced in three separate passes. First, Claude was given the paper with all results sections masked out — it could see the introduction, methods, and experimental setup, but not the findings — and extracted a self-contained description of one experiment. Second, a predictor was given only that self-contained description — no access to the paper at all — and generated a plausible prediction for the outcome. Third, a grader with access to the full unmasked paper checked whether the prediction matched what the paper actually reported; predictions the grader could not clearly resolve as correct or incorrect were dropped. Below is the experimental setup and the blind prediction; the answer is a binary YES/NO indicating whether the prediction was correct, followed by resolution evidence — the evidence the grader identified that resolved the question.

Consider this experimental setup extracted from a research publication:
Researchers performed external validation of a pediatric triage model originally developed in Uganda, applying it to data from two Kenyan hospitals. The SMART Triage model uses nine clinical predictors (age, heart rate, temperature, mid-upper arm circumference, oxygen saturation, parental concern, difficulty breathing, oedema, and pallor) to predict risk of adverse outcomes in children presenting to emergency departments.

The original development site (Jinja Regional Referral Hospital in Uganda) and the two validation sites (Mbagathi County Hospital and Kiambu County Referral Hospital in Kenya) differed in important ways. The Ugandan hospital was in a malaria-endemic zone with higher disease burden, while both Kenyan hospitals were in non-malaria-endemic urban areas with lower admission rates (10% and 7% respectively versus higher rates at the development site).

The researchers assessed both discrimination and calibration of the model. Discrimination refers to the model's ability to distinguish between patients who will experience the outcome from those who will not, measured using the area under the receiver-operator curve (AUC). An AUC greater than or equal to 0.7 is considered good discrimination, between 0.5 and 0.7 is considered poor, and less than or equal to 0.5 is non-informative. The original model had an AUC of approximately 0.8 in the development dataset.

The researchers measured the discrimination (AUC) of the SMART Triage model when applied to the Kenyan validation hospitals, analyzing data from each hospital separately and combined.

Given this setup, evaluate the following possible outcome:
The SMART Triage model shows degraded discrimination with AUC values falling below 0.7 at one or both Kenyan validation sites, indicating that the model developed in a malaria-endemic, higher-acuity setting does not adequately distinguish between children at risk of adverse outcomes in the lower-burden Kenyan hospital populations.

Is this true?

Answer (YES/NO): NO